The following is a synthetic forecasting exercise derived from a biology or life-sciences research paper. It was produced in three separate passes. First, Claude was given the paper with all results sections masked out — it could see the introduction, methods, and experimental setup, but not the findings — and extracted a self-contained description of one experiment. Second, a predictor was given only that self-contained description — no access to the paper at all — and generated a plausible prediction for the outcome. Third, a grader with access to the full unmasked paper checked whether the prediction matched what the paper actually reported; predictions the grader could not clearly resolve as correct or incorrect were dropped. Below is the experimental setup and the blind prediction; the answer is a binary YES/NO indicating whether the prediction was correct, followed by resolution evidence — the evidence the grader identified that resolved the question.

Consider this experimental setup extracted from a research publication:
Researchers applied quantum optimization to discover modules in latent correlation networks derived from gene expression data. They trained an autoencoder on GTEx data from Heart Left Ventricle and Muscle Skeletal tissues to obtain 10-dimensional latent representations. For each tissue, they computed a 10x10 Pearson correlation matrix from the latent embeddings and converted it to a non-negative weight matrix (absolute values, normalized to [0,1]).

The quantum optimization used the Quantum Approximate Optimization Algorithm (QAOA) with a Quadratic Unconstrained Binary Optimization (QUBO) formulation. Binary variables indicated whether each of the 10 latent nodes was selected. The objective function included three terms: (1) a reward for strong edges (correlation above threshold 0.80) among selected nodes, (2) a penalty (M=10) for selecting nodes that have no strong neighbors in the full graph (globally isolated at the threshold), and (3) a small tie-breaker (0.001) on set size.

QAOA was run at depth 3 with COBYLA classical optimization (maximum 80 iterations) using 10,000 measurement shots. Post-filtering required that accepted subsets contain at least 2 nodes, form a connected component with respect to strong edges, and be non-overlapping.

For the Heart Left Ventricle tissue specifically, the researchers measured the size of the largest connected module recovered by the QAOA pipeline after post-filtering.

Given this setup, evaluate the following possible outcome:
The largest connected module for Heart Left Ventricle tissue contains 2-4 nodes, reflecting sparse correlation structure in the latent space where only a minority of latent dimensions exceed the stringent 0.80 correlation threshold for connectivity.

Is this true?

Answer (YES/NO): YES